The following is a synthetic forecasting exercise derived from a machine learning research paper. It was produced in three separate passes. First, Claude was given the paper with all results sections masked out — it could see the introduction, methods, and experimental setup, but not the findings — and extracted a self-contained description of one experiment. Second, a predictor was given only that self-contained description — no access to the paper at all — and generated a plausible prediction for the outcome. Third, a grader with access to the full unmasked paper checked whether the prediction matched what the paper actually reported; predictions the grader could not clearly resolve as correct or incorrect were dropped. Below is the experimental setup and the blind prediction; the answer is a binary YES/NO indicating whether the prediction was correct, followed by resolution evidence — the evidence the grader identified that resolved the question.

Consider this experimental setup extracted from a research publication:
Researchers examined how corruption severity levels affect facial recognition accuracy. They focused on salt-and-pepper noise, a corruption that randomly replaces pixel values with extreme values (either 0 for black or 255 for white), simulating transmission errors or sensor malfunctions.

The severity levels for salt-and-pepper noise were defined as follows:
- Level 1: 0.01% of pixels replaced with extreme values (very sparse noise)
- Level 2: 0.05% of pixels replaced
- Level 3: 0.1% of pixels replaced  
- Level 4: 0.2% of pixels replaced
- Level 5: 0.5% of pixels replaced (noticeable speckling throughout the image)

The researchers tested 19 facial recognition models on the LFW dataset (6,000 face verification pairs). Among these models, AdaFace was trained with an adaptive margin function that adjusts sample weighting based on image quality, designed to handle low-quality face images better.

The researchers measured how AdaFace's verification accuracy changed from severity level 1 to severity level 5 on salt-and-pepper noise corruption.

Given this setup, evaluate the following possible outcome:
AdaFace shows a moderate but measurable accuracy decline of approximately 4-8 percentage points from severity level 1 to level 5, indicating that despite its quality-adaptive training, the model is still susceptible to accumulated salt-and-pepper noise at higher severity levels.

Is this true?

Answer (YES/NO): NO